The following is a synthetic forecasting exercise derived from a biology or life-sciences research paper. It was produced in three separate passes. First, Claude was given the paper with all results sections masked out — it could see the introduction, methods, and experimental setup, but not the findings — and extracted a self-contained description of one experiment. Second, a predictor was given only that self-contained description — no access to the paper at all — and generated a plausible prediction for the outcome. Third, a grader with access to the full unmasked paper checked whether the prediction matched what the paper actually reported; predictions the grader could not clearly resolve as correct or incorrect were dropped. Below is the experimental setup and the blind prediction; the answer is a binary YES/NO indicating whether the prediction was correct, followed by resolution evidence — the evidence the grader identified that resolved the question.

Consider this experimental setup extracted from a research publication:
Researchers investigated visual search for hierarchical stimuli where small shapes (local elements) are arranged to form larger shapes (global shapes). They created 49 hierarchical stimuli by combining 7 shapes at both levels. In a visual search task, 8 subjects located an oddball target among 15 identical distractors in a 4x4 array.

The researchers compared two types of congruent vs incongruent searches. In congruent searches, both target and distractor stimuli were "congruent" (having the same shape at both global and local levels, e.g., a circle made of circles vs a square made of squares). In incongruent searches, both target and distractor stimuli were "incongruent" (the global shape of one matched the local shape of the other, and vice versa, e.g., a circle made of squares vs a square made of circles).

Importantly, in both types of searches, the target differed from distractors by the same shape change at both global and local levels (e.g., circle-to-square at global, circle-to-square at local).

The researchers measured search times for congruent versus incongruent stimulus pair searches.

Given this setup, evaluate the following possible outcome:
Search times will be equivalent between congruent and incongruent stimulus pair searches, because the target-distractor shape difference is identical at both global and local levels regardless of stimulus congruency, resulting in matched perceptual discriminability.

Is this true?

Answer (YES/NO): NO